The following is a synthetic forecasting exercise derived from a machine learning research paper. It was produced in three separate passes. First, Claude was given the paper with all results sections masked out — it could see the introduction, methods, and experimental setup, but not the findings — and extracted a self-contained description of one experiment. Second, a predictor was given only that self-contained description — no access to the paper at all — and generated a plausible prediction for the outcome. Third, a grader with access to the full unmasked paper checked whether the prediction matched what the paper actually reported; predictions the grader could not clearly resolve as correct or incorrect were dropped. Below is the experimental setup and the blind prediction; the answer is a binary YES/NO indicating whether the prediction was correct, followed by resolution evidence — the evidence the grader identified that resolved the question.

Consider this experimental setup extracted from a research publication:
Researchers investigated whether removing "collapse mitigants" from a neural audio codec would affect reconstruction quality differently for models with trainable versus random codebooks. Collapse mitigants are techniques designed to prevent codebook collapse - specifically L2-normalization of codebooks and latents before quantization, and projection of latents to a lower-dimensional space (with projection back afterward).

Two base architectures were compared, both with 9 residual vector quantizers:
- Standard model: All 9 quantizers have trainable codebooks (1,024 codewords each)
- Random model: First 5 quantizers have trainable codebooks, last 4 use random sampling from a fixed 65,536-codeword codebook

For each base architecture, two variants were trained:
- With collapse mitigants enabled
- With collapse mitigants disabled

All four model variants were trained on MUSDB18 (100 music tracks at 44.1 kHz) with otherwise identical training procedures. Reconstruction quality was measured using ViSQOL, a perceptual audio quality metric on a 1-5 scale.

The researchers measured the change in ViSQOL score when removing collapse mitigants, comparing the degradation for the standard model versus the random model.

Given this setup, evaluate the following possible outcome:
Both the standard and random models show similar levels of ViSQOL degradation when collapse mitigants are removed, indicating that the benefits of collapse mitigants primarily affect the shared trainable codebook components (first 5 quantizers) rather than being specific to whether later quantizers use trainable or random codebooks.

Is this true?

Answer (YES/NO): YES